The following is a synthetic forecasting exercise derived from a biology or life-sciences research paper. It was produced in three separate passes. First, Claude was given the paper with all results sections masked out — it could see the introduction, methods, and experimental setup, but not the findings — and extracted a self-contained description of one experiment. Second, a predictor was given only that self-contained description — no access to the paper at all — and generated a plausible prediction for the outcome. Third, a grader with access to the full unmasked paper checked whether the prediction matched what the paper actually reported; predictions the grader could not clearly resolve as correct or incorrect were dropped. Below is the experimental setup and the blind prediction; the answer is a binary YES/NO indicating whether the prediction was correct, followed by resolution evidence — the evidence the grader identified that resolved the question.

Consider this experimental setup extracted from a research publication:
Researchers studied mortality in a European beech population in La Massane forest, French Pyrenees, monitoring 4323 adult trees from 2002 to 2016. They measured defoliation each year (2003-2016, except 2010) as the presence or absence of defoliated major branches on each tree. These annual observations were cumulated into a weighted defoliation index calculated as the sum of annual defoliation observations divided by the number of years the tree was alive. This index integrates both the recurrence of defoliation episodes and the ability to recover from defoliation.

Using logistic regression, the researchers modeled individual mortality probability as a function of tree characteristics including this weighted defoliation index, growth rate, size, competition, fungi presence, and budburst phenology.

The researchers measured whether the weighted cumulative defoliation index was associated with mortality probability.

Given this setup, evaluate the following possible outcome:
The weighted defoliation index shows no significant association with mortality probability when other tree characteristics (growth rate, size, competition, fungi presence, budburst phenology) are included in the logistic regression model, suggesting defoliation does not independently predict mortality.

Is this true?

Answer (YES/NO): NO